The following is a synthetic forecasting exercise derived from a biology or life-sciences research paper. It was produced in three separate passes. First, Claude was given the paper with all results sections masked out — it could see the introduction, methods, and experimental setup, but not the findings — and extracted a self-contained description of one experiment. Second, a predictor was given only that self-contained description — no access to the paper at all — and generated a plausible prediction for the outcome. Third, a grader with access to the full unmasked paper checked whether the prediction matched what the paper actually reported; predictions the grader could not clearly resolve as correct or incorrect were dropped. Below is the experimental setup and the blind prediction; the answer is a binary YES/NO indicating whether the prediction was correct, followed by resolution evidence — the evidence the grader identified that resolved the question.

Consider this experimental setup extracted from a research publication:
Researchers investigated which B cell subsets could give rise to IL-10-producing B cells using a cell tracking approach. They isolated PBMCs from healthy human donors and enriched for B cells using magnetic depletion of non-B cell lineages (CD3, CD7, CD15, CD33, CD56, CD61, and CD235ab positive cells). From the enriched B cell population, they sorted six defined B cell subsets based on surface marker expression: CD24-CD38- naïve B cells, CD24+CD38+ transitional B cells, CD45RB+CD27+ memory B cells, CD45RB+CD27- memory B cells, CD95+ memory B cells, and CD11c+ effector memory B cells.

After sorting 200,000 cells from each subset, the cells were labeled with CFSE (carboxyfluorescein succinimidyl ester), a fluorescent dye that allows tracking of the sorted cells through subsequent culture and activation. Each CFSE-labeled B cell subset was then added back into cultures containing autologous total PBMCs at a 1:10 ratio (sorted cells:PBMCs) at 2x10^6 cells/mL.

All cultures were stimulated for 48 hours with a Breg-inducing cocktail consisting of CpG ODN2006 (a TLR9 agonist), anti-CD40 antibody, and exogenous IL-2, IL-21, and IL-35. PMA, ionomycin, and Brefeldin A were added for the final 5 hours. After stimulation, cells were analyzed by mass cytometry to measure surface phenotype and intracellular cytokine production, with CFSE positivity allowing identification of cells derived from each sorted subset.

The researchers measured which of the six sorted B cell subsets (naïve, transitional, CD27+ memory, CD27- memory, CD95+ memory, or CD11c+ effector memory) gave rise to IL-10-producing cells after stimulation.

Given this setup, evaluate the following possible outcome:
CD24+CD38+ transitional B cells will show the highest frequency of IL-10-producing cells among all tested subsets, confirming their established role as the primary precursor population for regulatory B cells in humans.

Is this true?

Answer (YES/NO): NO